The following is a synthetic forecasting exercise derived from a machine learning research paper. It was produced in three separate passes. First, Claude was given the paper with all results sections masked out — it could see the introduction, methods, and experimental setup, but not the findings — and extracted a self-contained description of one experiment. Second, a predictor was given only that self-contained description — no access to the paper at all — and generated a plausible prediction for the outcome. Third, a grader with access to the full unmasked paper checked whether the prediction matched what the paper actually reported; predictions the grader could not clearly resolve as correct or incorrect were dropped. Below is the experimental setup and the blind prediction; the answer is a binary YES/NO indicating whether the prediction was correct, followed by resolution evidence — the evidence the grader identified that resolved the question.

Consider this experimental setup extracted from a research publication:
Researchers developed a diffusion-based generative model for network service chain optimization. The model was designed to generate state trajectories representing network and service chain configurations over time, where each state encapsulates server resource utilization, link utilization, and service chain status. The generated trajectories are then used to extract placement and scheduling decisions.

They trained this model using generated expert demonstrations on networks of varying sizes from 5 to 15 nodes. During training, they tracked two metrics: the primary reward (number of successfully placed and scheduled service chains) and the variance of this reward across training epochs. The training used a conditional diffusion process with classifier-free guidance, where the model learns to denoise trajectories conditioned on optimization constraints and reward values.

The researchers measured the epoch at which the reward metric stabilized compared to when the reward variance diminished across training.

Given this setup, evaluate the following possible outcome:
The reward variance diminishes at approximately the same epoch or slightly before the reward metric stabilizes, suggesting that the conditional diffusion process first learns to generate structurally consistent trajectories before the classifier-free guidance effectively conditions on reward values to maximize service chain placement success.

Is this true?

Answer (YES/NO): NO